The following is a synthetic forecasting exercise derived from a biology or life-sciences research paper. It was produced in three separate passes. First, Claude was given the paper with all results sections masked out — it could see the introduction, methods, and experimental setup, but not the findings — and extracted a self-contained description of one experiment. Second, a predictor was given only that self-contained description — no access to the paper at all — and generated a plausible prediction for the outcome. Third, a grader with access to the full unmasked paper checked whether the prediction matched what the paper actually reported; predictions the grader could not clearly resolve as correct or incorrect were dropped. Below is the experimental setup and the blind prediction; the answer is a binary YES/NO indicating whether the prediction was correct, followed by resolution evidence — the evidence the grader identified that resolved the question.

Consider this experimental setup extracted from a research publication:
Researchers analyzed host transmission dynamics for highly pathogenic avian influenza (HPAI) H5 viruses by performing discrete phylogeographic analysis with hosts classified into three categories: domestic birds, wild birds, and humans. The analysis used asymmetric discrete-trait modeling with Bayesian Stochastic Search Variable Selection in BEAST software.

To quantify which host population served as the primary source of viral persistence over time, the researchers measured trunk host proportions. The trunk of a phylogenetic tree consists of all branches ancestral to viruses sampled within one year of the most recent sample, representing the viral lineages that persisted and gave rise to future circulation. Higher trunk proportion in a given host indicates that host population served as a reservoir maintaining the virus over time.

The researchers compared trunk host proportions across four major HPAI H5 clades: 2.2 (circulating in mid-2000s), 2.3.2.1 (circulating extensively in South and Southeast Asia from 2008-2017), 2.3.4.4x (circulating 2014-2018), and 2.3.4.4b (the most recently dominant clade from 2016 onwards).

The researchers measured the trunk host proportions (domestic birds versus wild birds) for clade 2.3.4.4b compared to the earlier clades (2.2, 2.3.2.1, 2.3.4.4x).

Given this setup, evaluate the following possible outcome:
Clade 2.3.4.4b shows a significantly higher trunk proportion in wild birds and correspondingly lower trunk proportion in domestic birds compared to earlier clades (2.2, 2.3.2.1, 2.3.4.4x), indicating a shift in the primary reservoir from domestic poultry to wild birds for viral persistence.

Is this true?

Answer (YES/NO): YES